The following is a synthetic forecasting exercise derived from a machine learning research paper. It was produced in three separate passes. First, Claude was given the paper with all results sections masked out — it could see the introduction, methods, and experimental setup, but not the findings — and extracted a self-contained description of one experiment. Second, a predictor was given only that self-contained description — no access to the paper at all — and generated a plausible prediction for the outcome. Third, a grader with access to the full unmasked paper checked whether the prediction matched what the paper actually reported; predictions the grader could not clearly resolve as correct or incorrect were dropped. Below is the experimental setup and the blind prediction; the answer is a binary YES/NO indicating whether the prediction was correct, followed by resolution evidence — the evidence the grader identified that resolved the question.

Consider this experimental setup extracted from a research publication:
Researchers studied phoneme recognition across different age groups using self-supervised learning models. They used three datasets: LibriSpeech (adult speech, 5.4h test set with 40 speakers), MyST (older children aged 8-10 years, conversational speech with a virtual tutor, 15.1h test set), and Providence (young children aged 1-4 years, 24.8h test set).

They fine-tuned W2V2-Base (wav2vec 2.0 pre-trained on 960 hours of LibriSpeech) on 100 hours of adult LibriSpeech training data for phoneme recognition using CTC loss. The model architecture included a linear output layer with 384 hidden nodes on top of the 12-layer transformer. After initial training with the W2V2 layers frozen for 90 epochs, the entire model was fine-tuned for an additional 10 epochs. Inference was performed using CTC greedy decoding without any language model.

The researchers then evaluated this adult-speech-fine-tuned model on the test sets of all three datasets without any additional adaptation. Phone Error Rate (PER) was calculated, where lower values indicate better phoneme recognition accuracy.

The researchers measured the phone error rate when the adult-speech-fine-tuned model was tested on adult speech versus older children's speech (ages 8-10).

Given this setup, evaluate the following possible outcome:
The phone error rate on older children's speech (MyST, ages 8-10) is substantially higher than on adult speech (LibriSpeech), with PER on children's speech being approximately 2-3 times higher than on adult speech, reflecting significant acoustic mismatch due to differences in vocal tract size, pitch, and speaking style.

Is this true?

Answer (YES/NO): NO